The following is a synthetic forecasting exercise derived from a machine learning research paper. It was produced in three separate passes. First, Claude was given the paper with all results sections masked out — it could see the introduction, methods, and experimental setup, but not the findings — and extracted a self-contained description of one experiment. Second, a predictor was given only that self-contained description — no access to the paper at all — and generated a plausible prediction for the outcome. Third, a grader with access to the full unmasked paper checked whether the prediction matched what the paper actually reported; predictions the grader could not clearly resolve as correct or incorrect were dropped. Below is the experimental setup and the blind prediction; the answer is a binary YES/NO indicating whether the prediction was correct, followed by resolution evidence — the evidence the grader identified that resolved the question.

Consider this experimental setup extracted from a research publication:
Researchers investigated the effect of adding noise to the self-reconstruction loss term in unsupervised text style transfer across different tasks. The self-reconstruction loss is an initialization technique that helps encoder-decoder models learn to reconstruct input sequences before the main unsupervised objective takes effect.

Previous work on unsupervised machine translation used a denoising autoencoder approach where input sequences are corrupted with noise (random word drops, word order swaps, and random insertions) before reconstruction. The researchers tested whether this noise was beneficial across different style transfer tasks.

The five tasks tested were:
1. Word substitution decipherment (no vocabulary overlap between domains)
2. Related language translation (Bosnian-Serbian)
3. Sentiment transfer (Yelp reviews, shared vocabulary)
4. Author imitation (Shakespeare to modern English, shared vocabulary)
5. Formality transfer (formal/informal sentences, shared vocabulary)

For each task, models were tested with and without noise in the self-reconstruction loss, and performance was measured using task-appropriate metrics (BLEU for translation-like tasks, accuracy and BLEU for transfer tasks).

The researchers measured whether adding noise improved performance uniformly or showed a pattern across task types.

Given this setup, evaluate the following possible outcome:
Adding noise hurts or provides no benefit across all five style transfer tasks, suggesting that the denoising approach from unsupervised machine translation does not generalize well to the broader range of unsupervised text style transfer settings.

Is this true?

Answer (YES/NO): NO